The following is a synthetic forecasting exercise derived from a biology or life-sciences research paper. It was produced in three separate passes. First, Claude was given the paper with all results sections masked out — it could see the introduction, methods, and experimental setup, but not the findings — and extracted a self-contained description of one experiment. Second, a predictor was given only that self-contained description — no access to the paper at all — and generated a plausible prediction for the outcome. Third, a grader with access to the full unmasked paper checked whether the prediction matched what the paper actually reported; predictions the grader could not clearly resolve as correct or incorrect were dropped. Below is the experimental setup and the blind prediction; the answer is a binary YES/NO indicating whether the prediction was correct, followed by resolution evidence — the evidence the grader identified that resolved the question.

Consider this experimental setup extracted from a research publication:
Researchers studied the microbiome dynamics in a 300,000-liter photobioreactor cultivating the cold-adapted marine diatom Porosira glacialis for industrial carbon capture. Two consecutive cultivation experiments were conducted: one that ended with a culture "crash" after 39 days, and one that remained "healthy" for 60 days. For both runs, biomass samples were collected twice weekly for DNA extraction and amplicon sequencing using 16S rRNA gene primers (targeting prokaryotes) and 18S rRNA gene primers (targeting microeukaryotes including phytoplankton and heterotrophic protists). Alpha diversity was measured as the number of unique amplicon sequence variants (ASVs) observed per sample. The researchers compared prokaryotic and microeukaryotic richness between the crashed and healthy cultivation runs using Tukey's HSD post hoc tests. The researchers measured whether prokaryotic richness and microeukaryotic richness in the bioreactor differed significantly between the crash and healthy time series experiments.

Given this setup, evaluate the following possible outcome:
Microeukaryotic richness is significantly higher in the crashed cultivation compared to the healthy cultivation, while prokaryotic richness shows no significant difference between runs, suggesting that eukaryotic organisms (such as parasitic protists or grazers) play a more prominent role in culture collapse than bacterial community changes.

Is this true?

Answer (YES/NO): NO